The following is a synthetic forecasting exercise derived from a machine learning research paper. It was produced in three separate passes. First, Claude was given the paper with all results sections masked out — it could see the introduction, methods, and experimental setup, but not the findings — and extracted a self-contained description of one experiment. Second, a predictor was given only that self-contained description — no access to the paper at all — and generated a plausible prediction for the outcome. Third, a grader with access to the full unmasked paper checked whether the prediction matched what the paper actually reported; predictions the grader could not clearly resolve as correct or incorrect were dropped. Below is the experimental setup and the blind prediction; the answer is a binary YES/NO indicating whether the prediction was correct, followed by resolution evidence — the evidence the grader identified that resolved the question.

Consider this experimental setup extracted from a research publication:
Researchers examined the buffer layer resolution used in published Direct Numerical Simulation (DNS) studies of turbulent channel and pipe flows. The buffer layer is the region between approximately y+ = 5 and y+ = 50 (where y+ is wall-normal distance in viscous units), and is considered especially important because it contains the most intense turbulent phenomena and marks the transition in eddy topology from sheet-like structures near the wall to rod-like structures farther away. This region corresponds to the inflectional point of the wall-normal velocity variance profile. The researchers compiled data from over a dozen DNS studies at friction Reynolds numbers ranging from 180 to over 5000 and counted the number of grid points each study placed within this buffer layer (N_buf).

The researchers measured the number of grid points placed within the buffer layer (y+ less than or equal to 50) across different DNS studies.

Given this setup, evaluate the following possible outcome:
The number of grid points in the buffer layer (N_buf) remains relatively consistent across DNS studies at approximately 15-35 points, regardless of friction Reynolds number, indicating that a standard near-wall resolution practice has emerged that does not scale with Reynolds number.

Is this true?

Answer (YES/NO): NO